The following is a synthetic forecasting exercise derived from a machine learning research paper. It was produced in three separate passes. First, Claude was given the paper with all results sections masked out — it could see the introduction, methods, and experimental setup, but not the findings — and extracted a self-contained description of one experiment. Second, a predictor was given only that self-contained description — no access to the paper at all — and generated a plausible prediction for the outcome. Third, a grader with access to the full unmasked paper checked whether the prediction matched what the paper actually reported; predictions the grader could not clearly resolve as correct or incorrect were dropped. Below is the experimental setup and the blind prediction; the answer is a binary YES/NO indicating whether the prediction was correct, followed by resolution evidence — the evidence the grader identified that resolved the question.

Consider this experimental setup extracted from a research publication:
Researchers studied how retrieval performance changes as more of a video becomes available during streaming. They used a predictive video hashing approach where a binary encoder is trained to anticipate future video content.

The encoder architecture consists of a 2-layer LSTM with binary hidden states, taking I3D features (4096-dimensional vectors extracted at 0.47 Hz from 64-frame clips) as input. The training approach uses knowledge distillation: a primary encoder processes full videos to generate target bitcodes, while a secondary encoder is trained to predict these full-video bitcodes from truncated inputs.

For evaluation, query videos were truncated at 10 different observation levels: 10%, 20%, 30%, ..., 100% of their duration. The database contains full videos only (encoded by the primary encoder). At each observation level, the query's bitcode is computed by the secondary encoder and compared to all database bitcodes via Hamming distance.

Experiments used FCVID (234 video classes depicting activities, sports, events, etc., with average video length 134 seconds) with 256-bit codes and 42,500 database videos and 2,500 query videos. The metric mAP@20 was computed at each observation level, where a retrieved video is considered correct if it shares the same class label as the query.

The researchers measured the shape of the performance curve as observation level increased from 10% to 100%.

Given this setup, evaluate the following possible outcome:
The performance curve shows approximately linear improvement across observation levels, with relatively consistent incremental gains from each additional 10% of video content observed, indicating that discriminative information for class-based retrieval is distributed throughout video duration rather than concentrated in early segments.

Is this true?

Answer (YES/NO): NO